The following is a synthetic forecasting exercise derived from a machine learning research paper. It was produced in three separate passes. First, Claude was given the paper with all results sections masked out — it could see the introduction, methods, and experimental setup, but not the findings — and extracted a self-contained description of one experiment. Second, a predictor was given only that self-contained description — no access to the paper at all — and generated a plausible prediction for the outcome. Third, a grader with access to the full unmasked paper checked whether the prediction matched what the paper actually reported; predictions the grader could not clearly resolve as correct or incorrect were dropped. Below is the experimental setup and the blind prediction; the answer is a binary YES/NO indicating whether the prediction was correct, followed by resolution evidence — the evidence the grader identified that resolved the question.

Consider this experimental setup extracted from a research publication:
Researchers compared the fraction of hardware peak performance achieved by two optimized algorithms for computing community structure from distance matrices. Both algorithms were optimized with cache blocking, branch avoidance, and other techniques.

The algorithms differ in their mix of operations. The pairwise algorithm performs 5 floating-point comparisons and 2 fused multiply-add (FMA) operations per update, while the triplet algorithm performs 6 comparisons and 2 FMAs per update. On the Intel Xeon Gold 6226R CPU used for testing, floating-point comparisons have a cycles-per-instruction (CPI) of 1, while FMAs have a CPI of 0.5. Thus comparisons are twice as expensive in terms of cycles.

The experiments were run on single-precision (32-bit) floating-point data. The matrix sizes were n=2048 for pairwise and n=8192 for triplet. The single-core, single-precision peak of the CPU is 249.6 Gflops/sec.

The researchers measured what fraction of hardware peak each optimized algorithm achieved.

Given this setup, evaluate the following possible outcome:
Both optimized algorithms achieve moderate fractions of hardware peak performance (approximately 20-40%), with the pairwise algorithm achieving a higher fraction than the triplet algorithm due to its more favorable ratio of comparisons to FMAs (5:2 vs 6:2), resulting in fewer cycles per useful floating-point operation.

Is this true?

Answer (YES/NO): NO